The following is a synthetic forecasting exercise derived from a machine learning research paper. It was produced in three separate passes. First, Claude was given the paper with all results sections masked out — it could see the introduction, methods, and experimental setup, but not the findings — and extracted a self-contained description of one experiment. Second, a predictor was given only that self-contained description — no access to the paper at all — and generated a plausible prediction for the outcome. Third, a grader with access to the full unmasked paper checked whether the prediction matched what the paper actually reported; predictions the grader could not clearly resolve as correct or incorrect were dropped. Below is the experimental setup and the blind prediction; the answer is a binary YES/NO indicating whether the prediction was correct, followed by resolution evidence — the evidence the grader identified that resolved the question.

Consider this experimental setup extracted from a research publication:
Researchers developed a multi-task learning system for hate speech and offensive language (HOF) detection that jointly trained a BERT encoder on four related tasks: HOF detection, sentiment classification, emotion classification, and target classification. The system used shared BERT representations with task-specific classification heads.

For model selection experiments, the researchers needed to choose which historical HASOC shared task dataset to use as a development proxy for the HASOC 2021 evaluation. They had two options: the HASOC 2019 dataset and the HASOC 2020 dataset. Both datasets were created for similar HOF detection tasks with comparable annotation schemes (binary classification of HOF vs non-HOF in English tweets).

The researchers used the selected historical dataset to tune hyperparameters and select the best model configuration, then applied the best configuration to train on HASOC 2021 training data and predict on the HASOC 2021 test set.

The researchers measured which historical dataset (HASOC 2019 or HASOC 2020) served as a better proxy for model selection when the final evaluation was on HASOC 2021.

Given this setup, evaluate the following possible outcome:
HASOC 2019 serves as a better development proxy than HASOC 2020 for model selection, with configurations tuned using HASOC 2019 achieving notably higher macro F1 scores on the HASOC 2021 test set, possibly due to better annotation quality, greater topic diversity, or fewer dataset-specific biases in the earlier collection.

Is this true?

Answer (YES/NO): YES